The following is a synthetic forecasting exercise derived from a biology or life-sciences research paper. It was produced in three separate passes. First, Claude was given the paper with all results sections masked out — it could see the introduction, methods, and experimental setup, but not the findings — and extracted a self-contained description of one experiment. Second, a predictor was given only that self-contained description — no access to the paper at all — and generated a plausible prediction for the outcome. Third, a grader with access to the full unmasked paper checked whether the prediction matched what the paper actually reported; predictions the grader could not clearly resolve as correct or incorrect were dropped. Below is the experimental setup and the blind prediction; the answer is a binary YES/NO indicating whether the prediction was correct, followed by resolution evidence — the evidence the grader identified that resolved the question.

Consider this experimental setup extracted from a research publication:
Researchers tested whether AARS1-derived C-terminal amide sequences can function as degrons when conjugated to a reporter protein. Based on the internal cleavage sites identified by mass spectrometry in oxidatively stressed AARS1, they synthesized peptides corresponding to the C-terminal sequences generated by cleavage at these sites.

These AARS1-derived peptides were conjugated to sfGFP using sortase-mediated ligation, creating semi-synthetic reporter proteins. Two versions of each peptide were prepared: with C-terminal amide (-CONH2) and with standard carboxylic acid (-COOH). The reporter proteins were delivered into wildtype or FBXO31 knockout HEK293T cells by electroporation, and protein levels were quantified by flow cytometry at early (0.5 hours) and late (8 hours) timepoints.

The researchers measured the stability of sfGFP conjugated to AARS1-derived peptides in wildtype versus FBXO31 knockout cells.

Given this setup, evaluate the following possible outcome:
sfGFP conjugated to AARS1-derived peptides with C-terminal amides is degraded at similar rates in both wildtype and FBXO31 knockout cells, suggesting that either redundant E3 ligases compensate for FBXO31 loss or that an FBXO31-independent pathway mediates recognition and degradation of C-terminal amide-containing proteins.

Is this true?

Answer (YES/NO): NO